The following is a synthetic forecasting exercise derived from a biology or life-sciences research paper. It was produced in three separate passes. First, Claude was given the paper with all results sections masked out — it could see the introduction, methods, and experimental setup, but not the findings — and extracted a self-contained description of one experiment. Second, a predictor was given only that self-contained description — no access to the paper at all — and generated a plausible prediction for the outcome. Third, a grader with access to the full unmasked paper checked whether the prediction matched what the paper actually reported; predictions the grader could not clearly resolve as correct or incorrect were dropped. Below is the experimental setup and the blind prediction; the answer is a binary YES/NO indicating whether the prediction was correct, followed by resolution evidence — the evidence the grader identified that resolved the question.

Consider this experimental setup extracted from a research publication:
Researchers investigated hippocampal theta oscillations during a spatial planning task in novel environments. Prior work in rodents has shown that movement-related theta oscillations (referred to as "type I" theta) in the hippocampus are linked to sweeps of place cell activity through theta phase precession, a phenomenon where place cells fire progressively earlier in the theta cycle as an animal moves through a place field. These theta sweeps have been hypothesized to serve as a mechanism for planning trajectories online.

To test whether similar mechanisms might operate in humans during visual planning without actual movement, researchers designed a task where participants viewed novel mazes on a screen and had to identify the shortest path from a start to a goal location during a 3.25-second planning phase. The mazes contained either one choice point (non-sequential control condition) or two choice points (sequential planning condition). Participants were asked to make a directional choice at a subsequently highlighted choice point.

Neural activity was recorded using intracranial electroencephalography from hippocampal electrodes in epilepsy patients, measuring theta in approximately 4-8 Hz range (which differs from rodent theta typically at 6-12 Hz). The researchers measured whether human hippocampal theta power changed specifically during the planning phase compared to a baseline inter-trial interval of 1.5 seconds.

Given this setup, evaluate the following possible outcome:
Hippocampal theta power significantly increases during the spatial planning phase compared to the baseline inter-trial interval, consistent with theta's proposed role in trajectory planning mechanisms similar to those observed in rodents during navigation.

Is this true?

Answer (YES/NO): YES